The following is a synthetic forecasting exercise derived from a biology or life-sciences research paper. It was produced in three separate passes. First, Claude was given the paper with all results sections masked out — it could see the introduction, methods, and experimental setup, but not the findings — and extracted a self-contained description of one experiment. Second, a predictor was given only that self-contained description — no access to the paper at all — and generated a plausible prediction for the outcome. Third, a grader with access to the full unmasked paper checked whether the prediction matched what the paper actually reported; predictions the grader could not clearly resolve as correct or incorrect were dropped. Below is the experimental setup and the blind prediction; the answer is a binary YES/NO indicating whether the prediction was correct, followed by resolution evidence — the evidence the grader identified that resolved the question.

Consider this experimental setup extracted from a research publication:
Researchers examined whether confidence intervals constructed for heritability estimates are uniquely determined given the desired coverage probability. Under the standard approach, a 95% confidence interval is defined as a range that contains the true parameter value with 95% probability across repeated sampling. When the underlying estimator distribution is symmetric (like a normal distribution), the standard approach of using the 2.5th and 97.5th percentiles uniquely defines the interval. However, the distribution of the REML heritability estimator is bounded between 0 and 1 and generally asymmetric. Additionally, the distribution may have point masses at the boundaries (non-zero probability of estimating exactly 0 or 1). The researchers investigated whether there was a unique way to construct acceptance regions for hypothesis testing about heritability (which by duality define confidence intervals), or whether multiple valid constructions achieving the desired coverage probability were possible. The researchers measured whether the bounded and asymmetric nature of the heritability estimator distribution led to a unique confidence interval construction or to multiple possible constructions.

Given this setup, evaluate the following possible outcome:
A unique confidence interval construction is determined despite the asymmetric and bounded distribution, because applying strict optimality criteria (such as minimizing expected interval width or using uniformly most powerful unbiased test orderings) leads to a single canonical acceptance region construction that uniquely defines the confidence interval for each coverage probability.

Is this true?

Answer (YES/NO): NO